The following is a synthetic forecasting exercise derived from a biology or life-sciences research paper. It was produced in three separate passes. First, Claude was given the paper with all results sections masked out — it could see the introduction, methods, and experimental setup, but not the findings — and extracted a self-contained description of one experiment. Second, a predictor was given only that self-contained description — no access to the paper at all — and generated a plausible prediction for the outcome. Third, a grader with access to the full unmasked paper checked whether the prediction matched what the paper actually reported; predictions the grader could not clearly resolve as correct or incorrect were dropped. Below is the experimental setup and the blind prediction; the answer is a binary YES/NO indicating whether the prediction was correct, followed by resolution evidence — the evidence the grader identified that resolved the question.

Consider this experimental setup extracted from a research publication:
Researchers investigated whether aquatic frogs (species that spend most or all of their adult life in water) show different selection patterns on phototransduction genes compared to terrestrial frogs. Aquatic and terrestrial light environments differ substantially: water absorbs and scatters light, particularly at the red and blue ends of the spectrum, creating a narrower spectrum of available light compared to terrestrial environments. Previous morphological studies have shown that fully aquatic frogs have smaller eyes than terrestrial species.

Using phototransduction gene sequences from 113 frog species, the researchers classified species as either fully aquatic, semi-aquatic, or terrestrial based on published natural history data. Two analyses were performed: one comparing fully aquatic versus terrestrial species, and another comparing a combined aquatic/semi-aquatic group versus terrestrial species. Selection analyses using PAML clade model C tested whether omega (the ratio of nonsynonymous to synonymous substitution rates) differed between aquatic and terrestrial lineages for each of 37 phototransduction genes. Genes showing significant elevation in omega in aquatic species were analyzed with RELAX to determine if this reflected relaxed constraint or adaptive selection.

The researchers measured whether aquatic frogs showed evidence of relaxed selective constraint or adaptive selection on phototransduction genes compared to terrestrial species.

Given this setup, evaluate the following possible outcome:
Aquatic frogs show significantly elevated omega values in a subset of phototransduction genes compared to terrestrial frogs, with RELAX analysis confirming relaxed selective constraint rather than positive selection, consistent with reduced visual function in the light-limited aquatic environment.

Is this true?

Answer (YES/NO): NO